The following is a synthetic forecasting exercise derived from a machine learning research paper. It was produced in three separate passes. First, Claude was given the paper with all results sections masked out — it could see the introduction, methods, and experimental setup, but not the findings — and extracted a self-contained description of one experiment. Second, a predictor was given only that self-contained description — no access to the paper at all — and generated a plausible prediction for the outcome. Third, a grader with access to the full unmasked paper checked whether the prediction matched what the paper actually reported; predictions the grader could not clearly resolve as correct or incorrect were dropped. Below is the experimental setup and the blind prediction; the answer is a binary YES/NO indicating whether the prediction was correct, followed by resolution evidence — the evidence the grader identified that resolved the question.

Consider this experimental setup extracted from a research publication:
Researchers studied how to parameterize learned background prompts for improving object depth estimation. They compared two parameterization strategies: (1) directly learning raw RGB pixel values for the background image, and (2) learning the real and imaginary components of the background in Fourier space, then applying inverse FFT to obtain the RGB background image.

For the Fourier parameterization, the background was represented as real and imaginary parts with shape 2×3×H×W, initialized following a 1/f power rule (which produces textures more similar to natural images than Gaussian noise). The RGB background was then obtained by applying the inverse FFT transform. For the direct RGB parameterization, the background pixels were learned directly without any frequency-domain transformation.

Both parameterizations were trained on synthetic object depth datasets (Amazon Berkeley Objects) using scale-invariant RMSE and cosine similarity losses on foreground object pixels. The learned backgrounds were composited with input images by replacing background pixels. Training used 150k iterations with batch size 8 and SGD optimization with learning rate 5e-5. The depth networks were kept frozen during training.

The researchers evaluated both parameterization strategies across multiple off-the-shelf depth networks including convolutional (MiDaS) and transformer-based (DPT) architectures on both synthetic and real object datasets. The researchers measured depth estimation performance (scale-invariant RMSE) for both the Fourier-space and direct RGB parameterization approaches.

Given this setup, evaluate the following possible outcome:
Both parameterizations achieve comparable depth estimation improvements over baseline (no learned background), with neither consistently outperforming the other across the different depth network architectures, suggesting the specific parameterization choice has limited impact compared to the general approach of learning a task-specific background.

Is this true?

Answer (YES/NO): NO